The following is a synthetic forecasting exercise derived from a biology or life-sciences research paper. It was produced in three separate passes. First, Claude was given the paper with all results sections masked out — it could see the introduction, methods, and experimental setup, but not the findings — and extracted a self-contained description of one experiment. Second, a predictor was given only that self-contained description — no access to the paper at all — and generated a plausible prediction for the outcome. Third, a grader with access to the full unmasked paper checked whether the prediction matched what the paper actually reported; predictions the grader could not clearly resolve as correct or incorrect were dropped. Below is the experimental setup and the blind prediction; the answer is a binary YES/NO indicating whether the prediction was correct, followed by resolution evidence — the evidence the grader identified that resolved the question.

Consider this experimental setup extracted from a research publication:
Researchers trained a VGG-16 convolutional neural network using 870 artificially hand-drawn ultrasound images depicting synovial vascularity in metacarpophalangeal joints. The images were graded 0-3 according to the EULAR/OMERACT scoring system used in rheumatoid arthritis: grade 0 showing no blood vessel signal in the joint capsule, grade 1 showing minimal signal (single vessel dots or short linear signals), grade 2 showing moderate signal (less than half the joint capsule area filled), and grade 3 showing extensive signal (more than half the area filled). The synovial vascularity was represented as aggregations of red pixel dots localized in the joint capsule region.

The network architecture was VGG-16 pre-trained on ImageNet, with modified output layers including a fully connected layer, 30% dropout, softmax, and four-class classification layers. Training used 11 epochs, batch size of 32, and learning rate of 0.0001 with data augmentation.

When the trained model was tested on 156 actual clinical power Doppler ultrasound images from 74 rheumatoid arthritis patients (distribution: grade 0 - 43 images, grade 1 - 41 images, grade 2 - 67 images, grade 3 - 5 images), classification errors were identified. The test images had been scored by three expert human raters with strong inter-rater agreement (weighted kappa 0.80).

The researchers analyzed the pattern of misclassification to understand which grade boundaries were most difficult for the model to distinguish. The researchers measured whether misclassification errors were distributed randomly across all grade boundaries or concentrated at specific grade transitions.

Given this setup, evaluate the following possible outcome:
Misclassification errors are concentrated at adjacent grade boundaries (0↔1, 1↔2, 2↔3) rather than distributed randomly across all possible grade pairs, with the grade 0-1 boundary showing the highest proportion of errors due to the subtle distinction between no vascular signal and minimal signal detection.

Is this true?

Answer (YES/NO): NO